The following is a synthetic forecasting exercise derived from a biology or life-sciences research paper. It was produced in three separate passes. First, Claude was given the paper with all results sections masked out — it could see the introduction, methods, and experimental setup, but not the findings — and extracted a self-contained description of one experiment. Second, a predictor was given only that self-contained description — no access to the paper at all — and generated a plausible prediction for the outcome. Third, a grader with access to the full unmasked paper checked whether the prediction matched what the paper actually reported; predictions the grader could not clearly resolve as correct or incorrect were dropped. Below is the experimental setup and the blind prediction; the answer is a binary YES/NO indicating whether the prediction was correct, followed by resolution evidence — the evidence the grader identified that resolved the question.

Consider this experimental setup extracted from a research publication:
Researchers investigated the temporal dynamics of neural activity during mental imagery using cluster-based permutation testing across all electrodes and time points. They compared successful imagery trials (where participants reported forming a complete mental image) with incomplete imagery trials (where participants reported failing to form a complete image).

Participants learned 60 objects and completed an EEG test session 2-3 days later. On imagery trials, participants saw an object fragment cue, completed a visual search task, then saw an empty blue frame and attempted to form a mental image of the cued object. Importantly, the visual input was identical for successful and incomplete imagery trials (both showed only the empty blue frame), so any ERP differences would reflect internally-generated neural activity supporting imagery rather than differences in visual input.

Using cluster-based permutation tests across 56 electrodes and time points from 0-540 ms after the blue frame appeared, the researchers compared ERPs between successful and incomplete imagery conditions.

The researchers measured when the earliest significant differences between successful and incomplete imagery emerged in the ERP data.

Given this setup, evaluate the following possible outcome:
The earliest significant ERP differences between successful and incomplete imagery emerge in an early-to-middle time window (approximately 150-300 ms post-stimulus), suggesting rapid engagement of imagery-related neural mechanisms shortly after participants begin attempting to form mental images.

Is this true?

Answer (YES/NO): YES